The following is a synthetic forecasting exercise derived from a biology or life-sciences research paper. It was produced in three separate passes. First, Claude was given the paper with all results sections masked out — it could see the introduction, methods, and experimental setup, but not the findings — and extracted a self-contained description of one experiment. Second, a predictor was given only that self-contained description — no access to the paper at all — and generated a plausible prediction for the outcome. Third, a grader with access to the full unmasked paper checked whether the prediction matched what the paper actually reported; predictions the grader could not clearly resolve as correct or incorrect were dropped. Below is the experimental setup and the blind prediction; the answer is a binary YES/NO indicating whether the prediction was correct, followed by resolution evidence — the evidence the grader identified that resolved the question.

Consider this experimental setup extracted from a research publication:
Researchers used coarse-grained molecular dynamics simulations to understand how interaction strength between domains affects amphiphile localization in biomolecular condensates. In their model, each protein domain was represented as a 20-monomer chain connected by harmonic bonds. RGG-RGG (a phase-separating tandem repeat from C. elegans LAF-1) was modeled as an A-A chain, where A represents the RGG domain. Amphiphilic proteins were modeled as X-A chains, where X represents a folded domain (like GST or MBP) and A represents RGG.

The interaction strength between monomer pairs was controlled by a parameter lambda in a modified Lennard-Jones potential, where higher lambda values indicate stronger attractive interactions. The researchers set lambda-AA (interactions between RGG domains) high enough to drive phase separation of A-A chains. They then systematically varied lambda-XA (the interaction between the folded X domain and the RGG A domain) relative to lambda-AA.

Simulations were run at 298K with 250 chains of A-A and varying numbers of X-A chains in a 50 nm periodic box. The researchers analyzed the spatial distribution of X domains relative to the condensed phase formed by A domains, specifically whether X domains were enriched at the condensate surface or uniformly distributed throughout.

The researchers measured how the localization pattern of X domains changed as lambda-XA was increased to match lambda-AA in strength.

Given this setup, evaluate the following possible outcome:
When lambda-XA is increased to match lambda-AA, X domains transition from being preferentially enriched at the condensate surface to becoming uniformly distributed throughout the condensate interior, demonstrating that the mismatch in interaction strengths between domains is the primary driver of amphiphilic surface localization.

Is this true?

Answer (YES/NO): YES